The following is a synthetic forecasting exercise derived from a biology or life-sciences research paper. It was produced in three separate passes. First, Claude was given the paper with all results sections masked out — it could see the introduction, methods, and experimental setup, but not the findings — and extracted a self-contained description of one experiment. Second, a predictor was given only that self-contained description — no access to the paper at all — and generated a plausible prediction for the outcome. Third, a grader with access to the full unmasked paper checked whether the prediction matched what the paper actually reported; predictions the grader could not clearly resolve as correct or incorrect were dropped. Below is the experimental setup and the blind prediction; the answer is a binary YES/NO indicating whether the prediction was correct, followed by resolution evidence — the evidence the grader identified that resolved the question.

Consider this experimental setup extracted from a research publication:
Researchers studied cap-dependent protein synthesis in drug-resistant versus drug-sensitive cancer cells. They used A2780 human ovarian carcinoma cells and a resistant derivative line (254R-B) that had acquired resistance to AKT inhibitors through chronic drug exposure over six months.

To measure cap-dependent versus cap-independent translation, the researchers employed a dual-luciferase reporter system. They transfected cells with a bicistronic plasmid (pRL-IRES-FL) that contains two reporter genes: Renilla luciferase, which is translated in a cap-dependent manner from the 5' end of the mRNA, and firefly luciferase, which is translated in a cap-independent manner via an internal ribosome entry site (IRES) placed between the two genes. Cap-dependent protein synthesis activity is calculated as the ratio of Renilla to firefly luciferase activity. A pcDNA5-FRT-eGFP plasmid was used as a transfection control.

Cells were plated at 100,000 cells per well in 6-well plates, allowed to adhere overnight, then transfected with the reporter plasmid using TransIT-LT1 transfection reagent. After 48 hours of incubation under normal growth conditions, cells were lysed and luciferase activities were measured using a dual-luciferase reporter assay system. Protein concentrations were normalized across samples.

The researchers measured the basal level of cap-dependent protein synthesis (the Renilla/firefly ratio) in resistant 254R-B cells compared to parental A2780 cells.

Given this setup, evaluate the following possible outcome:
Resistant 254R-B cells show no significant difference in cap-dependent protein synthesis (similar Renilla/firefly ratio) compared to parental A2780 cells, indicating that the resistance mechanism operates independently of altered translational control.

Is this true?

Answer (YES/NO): NO